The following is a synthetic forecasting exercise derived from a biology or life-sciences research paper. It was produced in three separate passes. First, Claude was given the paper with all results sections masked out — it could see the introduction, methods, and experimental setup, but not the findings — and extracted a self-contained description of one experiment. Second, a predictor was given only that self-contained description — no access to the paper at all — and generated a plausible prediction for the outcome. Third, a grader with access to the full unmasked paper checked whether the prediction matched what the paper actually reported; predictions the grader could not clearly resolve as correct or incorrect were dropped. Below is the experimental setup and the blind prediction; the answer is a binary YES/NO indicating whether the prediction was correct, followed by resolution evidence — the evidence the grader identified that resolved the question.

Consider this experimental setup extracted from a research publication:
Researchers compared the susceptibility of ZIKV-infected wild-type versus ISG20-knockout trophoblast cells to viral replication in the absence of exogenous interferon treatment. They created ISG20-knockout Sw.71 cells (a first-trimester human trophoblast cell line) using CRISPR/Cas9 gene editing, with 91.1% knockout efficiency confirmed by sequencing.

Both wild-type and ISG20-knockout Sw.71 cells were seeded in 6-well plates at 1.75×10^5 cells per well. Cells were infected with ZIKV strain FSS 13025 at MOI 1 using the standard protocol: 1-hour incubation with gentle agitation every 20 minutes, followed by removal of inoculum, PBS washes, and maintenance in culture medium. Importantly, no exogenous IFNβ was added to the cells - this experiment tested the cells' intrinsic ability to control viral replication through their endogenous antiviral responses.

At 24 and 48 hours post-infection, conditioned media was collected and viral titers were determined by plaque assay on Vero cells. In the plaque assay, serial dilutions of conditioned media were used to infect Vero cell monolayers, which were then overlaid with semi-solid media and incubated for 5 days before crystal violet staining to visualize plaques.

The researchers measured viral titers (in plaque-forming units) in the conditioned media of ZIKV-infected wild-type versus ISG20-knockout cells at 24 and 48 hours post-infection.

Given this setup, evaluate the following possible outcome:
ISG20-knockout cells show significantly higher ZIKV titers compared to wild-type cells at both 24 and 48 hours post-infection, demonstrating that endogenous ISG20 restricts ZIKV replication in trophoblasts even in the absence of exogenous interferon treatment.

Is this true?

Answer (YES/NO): NO